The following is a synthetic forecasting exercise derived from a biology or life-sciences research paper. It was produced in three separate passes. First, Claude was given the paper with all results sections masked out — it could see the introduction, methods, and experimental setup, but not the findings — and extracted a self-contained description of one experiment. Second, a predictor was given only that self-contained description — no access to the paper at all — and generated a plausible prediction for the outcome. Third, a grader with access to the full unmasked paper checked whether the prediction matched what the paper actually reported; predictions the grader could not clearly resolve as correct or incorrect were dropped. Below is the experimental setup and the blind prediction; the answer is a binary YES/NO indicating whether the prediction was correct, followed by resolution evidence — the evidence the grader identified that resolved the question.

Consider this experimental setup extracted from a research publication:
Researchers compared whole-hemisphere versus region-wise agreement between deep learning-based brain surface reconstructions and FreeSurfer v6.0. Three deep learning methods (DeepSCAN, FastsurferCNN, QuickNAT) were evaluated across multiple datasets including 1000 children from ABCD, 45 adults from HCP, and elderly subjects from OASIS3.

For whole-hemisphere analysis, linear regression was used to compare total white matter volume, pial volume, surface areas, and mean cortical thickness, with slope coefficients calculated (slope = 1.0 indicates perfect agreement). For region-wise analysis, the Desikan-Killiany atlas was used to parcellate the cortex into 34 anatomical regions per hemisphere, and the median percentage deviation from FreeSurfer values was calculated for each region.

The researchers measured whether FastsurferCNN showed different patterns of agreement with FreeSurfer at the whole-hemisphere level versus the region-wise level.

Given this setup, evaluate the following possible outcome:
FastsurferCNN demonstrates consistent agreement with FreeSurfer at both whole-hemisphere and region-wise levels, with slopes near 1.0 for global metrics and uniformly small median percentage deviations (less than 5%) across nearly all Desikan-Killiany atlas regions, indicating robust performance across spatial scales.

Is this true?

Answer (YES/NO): NO